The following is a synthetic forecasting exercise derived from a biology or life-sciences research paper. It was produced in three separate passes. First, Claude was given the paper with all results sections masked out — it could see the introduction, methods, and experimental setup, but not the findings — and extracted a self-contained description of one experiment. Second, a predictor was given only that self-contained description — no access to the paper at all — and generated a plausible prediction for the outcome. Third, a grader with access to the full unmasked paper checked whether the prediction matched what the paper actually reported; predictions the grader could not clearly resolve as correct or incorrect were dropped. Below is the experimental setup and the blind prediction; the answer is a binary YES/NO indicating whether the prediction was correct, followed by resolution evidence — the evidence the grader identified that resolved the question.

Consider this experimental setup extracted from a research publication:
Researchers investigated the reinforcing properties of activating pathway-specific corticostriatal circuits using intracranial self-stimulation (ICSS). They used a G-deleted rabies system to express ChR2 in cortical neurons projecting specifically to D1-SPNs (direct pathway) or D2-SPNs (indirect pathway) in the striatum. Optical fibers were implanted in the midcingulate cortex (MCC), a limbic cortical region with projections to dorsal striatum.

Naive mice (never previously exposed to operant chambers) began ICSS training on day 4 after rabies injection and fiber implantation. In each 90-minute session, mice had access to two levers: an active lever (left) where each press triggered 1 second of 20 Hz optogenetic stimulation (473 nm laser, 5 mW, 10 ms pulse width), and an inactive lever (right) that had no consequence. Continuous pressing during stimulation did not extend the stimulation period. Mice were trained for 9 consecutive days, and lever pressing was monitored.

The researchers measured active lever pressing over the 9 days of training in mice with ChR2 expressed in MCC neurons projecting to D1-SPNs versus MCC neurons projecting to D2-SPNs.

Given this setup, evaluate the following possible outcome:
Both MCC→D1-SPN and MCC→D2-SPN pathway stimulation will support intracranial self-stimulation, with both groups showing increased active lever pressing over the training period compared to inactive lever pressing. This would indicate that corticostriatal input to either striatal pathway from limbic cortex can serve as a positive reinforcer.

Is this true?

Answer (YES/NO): YES